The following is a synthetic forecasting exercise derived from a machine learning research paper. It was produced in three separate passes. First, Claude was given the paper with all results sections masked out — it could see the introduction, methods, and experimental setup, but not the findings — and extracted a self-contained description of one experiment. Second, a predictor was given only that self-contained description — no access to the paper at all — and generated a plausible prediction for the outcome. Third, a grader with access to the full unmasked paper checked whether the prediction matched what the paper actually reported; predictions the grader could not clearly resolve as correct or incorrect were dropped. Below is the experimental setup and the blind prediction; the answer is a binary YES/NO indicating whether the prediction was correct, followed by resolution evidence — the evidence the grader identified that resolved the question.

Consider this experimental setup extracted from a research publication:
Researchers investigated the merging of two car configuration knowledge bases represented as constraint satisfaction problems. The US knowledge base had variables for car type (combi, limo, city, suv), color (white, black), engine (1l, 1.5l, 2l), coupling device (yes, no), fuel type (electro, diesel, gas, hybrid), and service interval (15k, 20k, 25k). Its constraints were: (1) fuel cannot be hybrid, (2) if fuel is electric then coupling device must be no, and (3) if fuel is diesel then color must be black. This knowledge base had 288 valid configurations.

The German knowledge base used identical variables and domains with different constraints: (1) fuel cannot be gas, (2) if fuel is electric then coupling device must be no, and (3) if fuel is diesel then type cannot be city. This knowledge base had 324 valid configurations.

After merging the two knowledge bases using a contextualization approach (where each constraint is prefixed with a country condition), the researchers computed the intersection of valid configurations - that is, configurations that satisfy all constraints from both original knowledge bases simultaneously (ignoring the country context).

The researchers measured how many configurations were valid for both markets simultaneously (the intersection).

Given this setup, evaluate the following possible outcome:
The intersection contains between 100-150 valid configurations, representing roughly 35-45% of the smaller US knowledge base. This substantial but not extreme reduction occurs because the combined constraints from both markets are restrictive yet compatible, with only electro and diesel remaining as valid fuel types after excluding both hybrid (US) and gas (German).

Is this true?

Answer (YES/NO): YES